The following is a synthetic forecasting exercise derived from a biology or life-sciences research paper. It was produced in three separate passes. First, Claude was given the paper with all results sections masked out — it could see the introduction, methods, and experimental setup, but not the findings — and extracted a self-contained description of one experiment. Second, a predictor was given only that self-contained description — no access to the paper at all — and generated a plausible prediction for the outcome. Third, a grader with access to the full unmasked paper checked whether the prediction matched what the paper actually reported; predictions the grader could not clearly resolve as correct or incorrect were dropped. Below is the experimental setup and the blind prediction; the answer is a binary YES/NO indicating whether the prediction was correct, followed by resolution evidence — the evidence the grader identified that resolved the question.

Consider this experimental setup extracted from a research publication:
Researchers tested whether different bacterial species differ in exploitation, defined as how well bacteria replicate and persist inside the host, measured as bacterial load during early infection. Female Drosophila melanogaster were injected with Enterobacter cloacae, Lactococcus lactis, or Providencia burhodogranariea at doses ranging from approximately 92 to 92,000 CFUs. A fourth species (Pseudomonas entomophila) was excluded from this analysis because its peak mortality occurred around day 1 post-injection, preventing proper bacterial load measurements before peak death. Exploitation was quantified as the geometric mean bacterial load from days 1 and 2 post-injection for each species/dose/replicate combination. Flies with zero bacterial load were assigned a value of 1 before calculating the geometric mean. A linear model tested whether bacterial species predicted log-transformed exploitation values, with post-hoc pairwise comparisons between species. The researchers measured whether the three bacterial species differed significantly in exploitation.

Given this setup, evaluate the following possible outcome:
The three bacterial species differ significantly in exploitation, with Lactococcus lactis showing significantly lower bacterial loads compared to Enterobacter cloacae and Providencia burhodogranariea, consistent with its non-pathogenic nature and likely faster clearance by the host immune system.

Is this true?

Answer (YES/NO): NO